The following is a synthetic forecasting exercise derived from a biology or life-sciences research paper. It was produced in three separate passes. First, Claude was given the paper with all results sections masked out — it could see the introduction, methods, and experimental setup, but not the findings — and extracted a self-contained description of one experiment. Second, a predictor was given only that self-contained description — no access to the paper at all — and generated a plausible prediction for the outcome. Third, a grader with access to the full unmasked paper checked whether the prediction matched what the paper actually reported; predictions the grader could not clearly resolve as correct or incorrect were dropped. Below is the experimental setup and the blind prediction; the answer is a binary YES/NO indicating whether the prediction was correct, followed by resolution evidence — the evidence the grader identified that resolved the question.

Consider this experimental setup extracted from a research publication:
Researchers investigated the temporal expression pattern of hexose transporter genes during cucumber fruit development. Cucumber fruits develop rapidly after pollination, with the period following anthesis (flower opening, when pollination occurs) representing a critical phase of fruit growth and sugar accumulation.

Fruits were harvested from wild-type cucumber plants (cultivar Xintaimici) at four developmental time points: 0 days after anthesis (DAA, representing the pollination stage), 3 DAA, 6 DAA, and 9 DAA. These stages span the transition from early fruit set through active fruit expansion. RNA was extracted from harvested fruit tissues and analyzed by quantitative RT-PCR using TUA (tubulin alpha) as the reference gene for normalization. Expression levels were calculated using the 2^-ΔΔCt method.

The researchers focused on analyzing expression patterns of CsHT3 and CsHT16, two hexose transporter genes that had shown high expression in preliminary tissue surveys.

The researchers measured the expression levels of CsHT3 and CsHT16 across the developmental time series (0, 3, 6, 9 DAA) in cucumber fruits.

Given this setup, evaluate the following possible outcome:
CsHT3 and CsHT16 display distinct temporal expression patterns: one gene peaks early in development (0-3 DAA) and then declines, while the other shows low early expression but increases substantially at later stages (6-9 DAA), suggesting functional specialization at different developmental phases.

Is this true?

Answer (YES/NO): NO